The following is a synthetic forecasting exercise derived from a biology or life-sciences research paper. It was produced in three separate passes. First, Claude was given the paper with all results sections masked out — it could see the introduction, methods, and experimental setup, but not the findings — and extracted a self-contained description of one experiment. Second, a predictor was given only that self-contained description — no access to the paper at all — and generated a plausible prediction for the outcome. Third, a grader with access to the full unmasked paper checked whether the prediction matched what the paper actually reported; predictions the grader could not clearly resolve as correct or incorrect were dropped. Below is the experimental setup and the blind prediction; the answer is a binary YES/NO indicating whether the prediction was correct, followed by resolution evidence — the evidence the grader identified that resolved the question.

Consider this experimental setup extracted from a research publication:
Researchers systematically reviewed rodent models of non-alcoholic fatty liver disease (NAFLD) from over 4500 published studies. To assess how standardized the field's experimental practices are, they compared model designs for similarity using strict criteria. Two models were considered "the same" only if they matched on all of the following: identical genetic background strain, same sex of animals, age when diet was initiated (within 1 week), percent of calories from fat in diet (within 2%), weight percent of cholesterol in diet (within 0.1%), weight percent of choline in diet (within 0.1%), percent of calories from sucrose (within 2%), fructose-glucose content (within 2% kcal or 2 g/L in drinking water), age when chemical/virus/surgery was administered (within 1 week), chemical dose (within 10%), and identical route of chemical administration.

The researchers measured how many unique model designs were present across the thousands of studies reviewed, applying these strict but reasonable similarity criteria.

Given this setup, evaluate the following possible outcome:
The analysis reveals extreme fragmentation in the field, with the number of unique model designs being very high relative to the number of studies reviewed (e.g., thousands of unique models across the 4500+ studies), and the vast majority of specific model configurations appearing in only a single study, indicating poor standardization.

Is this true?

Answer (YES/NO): YES